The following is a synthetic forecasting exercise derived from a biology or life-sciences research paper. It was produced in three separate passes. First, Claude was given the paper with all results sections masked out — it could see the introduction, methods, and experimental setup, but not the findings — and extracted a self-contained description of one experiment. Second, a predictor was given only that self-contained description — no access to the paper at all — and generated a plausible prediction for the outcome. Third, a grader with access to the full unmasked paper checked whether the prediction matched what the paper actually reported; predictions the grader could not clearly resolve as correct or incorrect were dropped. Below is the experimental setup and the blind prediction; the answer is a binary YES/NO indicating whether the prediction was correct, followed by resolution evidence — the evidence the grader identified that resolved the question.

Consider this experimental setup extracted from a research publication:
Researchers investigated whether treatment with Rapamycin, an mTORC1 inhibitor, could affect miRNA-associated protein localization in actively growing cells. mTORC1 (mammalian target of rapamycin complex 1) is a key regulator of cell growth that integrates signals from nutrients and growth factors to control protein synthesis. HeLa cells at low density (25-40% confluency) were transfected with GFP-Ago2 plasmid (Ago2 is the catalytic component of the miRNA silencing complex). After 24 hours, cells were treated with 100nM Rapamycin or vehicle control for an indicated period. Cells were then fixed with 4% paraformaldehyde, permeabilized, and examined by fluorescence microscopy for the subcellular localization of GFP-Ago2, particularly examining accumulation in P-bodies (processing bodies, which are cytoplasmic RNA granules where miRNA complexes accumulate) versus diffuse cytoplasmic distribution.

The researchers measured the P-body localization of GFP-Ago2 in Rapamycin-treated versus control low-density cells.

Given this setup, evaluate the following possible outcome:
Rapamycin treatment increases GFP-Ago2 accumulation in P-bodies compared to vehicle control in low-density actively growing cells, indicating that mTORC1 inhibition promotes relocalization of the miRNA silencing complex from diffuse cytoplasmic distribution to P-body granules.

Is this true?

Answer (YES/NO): NO